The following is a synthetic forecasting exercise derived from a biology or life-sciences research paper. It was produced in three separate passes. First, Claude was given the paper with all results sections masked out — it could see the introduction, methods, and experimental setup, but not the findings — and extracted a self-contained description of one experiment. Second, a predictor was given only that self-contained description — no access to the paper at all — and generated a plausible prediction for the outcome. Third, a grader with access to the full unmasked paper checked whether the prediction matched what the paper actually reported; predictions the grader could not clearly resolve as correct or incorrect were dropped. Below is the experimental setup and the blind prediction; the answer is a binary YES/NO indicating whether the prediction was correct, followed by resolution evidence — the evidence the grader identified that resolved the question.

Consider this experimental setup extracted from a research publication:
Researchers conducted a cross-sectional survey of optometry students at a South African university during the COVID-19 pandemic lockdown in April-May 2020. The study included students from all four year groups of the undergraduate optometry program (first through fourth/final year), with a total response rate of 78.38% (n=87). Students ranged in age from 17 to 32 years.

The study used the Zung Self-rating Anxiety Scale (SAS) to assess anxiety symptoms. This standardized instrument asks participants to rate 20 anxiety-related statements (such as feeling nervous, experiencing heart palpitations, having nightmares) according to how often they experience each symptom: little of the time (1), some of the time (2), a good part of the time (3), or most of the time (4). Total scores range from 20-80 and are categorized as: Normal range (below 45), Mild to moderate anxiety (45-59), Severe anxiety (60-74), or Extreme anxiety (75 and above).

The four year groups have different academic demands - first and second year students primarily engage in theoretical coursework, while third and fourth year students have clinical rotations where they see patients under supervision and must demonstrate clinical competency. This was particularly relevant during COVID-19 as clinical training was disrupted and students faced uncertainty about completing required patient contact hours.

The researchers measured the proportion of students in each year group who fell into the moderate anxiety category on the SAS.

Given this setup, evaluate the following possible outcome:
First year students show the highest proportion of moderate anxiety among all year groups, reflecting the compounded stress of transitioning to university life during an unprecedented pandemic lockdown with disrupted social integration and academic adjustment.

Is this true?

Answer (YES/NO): NO